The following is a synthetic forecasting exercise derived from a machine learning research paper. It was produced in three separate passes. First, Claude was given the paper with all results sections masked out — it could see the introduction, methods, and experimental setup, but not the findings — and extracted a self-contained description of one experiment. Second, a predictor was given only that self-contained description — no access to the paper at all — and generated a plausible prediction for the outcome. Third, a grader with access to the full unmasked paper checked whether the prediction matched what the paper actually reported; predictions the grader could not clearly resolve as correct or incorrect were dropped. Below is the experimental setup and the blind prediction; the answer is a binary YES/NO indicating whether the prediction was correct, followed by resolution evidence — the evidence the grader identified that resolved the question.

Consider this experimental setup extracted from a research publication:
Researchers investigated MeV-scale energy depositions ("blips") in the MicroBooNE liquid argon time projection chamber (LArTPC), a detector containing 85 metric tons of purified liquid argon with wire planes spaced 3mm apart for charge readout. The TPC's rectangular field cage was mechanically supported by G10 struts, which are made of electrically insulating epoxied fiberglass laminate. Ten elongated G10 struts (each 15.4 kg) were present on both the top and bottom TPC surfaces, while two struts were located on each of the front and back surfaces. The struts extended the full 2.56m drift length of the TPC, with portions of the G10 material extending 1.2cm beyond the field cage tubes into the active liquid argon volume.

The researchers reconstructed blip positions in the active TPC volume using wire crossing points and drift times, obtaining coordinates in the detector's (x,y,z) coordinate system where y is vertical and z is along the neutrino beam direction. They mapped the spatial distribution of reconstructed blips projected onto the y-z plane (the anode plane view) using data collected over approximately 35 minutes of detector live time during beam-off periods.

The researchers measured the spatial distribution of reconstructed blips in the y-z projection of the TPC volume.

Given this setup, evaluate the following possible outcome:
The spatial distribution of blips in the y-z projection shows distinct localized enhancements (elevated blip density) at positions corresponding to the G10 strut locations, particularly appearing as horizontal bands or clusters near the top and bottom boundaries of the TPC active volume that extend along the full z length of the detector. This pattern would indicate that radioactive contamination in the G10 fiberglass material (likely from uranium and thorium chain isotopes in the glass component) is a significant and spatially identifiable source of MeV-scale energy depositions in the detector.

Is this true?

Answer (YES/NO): YES